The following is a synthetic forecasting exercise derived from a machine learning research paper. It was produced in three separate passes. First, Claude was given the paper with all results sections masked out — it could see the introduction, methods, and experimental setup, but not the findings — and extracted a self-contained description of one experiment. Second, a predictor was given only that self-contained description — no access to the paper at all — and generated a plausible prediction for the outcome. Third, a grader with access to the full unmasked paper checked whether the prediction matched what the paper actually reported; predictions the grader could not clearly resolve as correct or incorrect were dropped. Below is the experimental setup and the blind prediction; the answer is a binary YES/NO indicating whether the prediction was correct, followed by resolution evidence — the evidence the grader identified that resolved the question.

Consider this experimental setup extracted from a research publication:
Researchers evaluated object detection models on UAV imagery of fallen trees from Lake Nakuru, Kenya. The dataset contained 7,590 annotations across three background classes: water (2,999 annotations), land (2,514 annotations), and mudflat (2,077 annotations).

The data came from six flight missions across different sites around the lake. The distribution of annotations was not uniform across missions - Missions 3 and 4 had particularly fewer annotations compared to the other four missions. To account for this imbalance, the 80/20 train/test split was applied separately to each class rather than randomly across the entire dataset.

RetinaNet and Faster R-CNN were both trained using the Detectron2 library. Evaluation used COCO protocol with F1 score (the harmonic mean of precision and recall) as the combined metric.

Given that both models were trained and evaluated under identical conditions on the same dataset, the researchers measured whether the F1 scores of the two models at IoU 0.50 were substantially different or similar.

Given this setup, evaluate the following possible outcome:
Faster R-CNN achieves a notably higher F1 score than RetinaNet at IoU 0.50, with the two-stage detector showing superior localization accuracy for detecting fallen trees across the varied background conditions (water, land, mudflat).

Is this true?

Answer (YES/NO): NO